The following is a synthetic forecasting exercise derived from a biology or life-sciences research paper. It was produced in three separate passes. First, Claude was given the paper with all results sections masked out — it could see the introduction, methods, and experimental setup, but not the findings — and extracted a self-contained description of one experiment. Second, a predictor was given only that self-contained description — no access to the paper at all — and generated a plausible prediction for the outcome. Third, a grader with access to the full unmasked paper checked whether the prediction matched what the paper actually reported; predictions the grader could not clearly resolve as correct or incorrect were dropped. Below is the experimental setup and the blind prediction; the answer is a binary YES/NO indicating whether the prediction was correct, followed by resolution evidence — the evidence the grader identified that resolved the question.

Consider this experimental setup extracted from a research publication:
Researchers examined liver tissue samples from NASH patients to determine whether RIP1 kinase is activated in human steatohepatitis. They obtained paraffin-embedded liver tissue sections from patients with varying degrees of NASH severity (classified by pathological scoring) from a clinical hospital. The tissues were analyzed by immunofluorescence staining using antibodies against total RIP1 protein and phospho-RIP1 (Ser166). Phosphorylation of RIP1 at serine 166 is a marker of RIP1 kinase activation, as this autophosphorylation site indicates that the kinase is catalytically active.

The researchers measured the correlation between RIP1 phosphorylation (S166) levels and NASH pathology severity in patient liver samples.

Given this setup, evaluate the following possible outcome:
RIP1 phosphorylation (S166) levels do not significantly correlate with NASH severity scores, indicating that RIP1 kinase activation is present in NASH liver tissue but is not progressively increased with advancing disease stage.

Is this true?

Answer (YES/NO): NO